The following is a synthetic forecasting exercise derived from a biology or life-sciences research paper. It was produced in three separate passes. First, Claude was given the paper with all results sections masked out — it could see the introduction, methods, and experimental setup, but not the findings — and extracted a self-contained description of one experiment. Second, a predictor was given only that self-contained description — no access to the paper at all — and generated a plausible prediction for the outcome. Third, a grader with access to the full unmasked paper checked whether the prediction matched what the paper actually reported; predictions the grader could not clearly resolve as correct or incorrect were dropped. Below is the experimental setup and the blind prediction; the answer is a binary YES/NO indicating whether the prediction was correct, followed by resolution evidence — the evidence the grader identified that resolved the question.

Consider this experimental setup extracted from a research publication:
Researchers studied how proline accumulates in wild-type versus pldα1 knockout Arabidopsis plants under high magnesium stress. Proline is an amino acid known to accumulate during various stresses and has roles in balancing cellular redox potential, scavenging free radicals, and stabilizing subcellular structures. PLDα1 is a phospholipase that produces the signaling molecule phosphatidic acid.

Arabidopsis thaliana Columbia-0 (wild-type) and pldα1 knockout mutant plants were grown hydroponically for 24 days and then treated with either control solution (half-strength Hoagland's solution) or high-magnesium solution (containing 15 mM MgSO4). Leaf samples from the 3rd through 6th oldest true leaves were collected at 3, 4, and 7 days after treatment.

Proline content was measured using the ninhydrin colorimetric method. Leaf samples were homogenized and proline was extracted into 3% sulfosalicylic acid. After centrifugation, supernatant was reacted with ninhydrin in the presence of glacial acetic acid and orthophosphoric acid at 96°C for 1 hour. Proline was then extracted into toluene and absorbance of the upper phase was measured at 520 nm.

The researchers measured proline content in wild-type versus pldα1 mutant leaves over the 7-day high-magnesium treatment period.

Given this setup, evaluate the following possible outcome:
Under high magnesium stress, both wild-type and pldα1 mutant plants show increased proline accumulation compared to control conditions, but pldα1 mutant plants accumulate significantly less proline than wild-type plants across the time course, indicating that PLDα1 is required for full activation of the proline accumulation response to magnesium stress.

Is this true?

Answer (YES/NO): NO